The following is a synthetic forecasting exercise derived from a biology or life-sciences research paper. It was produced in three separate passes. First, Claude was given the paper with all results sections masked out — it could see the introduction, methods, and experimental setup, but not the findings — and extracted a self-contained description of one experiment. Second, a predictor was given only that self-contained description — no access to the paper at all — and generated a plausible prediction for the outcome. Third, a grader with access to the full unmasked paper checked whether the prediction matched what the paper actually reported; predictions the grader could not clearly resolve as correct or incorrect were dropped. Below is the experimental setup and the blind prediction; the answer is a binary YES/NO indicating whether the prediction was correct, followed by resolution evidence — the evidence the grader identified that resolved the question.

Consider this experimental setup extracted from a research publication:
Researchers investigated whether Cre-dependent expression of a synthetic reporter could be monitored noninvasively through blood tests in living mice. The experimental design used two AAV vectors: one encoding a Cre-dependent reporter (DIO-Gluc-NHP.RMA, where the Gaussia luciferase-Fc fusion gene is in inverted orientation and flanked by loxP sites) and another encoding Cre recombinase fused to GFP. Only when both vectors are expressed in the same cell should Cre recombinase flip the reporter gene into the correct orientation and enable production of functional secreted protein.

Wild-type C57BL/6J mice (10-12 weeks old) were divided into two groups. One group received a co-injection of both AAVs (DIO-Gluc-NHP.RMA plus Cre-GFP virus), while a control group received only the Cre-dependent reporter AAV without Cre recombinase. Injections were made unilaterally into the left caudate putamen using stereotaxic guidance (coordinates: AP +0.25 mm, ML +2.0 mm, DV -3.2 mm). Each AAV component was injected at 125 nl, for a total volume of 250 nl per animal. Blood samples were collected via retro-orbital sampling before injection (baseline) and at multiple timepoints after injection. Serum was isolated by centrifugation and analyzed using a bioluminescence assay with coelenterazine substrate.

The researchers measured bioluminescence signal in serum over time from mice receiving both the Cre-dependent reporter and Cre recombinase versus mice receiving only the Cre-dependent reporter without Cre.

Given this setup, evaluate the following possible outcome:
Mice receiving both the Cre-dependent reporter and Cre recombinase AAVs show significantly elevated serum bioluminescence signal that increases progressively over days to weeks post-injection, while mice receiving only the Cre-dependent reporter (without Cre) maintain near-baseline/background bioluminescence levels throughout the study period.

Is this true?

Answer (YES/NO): YES